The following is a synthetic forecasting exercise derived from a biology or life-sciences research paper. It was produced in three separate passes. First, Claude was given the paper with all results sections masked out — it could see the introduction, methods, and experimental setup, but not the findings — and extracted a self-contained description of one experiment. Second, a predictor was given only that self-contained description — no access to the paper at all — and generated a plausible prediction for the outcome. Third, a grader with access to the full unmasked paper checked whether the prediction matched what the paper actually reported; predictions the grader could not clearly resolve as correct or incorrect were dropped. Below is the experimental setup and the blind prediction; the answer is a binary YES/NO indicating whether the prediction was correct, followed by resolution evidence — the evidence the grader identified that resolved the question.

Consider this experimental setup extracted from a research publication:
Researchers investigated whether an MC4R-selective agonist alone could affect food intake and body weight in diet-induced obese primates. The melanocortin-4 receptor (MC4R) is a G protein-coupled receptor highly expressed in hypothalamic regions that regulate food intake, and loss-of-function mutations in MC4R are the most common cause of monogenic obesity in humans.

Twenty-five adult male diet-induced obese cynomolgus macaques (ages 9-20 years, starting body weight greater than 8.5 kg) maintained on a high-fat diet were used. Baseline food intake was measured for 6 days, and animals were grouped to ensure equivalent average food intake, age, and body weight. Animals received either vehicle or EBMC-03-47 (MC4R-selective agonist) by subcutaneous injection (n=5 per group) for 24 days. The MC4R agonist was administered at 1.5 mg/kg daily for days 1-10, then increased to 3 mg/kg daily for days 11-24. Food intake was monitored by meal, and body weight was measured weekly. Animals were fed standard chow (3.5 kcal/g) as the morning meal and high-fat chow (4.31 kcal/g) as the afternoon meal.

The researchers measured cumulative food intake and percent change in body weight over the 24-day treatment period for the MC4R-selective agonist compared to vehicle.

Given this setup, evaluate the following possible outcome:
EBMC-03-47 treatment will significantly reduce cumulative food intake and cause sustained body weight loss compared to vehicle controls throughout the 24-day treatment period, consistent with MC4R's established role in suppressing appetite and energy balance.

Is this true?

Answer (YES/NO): NO